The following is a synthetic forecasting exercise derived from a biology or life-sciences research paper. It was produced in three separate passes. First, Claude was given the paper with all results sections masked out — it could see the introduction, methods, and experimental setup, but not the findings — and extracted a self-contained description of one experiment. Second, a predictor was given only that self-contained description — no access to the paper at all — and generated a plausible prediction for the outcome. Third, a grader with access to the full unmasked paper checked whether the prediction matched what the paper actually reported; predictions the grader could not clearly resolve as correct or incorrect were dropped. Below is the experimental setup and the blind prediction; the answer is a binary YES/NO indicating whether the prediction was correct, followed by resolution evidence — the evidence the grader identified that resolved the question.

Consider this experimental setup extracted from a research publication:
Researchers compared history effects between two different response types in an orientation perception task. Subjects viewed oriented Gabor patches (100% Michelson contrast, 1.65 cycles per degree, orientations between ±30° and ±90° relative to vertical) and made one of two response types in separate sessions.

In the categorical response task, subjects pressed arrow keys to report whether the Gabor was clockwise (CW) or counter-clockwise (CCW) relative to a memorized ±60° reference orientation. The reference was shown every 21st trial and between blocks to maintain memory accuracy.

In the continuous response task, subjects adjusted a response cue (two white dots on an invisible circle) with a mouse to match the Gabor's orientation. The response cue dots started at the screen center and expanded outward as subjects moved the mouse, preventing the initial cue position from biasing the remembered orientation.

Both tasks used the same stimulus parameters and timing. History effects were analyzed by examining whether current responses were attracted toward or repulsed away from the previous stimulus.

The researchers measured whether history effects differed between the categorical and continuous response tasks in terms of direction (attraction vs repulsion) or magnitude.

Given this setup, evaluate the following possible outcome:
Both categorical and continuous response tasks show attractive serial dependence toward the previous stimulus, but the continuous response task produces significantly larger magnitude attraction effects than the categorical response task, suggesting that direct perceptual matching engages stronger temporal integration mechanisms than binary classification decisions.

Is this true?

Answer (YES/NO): NO